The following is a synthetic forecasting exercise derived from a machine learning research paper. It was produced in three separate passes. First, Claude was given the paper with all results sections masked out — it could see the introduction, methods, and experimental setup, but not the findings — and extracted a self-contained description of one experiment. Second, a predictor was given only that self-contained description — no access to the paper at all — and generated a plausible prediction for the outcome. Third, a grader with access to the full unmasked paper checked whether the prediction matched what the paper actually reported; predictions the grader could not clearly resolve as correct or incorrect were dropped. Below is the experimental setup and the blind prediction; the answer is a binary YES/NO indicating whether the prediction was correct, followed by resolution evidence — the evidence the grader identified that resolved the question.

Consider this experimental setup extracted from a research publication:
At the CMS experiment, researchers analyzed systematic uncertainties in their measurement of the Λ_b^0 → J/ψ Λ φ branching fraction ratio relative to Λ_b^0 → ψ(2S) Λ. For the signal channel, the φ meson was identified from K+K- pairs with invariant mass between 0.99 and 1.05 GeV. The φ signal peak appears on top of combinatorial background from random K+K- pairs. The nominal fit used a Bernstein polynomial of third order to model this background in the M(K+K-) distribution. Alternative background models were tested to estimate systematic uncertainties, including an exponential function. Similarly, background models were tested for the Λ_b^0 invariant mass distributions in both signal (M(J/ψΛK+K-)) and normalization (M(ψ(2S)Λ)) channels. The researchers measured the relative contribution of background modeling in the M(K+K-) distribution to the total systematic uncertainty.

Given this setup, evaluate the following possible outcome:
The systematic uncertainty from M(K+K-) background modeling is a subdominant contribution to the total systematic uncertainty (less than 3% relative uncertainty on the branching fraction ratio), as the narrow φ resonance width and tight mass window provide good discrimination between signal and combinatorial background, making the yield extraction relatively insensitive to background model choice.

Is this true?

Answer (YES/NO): YES